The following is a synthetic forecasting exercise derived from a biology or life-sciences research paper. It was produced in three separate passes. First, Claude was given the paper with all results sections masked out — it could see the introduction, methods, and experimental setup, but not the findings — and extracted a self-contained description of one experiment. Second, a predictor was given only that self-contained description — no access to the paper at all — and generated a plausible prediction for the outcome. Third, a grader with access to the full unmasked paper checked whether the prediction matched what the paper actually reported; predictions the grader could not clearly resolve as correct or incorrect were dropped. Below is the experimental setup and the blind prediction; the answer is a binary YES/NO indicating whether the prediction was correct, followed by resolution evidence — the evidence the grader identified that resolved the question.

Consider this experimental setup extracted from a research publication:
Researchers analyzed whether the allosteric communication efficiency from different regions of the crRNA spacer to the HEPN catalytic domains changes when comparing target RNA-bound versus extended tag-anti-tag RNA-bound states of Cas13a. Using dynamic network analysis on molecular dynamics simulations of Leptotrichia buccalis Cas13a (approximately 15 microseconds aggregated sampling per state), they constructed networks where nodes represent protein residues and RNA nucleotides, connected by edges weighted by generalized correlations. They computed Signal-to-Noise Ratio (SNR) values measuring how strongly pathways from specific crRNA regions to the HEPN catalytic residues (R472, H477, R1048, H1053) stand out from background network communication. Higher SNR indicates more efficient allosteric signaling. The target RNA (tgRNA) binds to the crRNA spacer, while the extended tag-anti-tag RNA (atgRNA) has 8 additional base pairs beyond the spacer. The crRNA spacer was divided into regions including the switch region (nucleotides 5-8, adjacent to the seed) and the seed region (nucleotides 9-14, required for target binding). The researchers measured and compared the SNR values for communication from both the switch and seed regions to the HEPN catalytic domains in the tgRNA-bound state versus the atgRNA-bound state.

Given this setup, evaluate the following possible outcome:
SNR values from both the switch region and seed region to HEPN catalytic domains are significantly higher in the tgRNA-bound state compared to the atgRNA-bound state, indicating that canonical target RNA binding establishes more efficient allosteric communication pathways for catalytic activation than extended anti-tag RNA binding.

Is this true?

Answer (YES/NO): YES